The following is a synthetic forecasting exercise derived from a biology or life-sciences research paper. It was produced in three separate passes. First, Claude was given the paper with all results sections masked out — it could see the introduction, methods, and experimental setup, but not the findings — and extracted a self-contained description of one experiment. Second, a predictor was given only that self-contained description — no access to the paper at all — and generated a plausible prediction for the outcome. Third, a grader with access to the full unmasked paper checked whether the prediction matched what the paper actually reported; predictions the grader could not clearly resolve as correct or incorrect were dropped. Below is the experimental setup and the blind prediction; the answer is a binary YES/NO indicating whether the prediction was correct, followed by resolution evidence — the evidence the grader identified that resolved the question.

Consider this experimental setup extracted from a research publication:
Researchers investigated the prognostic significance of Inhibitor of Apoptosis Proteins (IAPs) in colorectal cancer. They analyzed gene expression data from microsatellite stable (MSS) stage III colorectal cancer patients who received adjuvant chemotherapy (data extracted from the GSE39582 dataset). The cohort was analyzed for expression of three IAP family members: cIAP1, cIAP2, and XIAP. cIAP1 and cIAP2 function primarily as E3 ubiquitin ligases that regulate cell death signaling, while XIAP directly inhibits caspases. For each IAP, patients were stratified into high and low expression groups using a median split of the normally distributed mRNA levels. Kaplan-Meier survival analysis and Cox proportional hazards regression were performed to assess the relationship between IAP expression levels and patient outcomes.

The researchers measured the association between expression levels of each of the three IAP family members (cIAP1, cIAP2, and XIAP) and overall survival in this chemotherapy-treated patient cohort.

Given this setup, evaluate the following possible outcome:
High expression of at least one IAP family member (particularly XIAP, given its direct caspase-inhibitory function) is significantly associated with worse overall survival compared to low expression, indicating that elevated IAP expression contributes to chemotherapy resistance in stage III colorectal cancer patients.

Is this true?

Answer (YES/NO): NO